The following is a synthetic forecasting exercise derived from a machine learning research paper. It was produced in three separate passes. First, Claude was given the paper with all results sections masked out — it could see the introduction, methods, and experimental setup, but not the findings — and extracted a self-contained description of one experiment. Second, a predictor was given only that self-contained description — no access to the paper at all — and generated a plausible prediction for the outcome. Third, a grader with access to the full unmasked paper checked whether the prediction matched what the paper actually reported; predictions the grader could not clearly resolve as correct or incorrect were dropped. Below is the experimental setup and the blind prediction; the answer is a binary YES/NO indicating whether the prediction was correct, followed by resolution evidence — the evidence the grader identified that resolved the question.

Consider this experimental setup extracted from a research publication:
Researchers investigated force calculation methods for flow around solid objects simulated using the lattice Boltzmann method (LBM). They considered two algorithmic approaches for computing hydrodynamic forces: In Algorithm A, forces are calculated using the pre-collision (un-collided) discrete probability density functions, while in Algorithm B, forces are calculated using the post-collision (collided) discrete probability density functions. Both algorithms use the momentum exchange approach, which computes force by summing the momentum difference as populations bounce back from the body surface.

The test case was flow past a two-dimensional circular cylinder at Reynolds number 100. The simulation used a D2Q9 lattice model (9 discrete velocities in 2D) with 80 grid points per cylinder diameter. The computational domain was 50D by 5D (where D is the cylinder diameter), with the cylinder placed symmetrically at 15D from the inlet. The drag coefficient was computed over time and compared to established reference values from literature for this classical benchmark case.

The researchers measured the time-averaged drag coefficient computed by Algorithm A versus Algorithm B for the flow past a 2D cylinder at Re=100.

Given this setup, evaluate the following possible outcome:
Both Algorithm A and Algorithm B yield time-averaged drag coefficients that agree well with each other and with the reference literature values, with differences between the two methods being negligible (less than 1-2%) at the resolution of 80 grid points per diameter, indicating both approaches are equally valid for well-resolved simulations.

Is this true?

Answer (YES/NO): NO